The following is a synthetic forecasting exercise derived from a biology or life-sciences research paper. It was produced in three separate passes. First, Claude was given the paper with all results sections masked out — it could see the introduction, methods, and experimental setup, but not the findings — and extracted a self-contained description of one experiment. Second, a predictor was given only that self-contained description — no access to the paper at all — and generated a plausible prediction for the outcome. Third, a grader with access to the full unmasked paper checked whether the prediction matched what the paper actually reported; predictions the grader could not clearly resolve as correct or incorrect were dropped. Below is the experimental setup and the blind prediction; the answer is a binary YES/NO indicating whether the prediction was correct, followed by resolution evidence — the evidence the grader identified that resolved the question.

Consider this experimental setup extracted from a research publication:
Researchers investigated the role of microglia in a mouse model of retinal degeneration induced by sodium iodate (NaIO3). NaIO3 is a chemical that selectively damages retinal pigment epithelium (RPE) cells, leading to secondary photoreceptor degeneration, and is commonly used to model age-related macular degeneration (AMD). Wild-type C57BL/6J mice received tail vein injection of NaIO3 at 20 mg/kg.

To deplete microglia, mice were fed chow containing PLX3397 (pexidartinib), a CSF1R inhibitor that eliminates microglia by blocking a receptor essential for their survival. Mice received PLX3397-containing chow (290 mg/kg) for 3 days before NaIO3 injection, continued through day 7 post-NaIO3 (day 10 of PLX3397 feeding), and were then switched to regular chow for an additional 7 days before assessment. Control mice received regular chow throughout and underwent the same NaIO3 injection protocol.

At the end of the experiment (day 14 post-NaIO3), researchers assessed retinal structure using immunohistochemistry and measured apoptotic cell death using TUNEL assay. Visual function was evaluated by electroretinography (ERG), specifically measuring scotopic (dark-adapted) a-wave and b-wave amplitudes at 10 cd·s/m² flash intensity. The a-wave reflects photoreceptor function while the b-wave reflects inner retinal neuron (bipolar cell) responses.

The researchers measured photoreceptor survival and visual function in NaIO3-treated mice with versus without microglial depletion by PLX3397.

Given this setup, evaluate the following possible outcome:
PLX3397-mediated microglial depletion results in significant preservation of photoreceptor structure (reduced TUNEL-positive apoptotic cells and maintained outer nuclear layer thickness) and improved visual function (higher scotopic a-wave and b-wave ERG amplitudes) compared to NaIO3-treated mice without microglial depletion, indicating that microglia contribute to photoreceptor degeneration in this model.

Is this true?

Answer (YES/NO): NO